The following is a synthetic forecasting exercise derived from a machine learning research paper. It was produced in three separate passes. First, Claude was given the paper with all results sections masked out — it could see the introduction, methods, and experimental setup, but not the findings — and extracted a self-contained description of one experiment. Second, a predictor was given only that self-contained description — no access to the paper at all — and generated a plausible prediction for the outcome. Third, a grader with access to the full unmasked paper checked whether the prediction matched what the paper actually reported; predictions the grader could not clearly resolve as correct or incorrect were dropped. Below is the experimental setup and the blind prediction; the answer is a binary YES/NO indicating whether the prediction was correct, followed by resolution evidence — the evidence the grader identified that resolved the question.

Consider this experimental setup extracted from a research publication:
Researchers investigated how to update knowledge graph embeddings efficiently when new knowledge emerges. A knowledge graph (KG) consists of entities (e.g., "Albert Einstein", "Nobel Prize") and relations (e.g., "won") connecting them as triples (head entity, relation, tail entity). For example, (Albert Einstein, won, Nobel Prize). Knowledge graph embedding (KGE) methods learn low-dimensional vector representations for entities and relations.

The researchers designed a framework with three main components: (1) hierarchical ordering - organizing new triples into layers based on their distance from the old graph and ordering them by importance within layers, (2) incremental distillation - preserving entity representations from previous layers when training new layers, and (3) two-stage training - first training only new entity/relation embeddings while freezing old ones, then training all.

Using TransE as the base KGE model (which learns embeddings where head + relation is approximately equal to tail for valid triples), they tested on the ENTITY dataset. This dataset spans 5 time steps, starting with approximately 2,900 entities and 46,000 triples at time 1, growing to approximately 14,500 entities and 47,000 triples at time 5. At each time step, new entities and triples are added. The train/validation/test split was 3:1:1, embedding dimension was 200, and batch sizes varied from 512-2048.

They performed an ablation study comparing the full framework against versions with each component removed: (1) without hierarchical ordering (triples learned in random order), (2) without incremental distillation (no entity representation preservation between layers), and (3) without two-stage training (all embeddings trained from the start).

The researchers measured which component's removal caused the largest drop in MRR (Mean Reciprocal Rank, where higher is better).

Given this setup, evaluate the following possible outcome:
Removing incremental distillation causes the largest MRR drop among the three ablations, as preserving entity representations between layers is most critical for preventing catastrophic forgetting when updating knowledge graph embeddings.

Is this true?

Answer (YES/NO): YES